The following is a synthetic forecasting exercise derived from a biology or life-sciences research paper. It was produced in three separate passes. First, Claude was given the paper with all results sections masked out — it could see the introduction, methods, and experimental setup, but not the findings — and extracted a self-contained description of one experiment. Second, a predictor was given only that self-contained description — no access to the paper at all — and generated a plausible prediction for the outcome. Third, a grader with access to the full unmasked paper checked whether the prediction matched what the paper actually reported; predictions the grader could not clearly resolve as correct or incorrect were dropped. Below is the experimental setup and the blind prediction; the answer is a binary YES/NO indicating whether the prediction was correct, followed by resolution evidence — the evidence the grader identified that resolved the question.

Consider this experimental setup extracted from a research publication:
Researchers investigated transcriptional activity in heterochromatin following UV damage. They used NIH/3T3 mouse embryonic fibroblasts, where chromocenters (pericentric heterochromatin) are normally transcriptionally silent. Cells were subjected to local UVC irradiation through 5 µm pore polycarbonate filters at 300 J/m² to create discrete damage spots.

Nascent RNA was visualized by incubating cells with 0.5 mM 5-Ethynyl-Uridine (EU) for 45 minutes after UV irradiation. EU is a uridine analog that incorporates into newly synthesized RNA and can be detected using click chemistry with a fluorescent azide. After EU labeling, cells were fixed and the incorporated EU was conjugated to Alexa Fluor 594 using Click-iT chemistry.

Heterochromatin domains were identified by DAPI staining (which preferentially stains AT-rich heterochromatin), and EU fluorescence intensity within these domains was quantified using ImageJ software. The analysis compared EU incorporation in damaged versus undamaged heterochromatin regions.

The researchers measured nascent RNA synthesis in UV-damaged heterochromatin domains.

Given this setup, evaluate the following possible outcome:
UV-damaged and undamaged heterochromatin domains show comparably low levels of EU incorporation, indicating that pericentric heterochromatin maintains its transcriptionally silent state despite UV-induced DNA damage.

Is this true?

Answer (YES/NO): NO